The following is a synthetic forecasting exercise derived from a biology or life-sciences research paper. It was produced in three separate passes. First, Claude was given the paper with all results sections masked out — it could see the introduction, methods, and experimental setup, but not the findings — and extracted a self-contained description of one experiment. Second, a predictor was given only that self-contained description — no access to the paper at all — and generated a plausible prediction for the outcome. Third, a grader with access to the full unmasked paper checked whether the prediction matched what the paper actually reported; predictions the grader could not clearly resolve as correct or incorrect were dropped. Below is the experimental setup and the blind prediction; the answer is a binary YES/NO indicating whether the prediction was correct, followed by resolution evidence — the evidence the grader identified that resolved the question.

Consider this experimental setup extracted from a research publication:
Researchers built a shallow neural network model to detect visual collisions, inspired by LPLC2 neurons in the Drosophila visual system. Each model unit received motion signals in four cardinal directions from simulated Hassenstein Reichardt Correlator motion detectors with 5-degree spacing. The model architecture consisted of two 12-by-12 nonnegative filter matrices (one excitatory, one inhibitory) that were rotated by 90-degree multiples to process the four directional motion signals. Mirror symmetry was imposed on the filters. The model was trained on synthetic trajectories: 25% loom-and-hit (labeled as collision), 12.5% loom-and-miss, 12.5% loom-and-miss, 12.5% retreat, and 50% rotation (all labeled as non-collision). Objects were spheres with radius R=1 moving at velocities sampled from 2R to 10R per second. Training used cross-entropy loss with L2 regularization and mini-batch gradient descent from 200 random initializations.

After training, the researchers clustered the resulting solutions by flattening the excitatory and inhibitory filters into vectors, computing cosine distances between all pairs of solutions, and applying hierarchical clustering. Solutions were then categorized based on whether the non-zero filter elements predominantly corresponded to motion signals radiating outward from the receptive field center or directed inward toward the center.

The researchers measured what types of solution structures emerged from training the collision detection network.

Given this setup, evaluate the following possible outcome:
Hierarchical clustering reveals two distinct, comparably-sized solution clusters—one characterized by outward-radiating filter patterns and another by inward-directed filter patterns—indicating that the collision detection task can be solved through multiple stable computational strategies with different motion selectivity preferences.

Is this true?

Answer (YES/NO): YES